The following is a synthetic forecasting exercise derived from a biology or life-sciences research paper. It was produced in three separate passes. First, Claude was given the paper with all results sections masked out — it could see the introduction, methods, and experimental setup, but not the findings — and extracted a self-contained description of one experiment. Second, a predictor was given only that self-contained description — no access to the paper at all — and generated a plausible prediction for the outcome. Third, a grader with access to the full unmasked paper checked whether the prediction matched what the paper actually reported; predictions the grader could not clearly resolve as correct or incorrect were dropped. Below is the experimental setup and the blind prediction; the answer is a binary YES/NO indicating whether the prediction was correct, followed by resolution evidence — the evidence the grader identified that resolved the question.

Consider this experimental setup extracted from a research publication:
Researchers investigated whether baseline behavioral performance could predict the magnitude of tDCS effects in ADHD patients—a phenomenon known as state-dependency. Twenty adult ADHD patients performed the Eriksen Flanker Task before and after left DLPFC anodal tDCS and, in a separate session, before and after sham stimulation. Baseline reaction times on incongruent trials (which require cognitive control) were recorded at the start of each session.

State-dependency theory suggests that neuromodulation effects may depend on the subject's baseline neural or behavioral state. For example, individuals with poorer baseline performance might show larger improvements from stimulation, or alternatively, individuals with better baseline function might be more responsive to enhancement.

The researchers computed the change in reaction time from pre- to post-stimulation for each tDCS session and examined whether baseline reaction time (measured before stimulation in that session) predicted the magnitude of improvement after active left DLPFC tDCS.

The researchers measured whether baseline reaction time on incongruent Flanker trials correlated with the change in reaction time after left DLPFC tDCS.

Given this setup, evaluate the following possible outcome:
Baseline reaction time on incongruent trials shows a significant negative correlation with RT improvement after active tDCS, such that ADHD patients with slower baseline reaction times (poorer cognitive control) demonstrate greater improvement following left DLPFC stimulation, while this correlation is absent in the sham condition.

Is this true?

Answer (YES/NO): NO